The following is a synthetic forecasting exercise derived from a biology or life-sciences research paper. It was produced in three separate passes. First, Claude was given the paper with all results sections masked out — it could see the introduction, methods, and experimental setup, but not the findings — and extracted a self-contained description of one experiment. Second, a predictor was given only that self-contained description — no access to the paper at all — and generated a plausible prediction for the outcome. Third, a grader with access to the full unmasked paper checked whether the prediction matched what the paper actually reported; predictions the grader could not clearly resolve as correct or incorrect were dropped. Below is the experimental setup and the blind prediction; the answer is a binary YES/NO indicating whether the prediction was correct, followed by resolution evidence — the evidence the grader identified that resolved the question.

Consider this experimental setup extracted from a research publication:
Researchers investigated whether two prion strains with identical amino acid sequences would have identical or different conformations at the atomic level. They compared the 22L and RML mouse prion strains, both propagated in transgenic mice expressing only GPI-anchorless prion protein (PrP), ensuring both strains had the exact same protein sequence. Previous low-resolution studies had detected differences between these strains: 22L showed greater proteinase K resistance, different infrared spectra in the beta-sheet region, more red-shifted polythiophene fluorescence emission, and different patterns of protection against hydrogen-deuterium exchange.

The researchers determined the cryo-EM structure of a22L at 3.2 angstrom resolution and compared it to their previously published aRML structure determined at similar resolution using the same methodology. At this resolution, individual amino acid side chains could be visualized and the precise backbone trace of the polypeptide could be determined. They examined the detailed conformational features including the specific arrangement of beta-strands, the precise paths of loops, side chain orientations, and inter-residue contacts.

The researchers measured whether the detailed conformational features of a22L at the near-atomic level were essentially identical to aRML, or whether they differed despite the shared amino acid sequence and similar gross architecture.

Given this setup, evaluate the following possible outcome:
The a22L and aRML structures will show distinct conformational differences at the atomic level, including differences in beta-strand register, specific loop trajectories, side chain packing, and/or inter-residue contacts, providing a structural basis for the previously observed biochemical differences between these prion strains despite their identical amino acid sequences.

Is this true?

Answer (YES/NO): YES